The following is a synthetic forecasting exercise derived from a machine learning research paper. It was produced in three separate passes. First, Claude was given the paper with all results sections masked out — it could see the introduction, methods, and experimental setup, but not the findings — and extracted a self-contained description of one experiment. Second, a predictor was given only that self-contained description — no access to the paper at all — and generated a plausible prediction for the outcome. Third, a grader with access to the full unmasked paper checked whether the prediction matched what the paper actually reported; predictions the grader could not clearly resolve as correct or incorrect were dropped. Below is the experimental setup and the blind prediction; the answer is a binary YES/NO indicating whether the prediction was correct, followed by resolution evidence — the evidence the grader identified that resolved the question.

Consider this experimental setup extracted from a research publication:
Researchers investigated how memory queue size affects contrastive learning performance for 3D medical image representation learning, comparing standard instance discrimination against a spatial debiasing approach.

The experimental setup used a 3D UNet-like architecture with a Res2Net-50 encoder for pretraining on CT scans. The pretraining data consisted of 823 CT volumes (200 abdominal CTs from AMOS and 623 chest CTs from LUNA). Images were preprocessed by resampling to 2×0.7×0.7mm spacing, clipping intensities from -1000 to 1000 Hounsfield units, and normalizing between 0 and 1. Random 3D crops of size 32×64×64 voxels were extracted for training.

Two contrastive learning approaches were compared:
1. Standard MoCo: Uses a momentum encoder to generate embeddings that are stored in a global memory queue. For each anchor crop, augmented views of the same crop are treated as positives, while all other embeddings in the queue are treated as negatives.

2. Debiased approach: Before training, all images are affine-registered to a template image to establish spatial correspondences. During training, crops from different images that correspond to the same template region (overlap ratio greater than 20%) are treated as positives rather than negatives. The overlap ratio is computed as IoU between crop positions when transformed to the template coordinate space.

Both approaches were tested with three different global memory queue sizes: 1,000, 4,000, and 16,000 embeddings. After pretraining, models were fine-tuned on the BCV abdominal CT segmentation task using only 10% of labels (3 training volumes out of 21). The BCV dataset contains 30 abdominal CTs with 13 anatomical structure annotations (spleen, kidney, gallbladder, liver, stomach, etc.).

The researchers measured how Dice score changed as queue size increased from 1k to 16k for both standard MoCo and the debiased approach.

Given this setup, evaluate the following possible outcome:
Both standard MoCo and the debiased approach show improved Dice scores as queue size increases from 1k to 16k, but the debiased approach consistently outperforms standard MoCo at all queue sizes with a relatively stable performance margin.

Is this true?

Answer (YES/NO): NO